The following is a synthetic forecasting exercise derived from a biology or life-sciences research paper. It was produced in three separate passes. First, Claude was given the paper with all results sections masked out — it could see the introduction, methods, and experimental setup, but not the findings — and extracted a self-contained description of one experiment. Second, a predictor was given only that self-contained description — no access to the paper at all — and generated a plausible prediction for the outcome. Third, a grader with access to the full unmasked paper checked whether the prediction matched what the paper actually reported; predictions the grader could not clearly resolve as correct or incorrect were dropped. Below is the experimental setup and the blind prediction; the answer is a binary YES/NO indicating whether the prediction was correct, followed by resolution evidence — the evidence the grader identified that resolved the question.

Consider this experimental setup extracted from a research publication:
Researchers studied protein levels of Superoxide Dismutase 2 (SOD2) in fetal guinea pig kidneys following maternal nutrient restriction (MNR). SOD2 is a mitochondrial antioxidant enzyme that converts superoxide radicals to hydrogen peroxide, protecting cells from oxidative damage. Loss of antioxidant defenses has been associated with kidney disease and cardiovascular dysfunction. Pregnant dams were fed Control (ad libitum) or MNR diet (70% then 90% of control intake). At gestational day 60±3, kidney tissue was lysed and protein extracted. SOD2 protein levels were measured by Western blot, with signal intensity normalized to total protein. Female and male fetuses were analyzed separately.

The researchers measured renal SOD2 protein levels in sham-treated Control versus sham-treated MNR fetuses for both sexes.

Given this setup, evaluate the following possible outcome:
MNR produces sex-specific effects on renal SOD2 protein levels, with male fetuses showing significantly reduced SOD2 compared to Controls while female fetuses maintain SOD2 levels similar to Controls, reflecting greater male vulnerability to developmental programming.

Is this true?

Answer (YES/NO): YES